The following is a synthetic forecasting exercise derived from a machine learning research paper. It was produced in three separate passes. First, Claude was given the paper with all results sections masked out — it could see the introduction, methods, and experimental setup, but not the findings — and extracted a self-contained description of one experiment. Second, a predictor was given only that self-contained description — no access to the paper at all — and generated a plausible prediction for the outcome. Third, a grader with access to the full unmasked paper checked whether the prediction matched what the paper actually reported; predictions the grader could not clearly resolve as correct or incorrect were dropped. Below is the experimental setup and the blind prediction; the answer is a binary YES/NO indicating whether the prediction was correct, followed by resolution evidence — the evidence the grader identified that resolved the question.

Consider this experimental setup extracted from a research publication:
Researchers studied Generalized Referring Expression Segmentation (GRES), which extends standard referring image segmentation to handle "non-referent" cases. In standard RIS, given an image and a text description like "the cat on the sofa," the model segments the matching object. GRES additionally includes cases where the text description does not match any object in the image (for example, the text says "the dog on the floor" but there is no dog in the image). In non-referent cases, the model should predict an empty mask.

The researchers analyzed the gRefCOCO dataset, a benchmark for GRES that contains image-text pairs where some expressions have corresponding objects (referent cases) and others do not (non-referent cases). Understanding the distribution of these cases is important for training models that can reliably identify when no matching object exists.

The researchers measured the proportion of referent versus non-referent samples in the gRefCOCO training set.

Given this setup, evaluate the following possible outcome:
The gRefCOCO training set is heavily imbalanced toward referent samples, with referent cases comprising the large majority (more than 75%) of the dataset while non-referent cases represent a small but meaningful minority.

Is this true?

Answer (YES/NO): YES